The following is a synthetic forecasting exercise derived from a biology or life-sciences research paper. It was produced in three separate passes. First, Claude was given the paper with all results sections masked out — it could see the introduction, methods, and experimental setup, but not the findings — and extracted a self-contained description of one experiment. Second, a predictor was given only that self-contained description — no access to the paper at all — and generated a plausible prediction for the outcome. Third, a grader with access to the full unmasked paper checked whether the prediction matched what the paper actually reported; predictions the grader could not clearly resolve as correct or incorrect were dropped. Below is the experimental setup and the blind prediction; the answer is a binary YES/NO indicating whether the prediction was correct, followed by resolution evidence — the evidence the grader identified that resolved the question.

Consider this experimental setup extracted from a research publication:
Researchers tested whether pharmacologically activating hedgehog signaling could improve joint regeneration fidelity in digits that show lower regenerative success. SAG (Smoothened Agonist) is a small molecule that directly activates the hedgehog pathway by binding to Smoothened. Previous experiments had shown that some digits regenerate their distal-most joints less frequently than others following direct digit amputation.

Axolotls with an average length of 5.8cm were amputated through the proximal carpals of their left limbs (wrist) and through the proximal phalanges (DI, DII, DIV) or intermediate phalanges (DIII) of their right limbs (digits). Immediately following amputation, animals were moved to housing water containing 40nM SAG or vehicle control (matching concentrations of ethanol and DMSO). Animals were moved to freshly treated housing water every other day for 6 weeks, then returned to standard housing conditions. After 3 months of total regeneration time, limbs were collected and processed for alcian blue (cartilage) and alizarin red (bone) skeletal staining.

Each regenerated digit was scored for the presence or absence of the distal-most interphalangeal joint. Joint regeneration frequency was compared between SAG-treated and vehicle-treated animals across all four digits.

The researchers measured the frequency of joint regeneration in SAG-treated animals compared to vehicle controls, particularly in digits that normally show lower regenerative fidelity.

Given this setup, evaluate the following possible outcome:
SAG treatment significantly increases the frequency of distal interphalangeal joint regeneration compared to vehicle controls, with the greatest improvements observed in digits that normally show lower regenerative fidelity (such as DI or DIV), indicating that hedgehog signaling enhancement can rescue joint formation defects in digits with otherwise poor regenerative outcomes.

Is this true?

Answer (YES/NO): NO